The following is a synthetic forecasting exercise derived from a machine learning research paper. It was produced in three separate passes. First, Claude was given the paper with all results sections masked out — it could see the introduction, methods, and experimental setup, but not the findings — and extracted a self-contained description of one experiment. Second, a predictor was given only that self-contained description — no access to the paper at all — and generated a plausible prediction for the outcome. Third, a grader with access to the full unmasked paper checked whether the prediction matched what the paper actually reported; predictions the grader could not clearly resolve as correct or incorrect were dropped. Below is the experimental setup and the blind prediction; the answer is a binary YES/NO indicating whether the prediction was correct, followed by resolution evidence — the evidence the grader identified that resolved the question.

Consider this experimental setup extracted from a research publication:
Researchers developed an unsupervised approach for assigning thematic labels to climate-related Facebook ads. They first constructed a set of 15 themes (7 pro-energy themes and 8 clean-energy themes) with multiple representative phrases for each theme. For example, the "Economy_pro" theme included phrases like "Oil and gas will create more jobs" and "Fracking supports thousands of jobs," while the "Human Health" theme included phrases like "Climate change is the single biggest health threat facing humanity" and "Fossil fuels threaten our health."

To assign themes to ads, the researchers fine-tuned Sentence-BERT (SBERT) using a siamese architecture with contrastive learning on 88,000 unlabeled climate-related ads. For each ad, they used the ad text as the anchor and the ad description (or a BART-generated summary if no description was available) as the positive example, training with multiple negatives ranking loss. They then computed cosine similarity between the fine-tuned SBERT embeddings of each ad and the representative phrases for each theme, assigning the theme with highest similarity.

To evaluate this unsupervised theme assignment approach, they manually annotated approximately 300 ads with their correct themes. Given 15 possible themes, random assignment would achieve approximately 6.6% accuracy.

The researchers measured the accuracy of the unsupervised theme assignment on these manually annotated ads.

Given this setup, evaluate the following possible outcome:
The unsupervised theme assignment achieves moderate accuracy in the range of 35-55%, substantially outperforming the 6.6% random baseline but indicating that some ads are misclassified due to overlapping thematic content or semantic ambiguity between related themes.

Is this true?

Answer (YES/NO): YES